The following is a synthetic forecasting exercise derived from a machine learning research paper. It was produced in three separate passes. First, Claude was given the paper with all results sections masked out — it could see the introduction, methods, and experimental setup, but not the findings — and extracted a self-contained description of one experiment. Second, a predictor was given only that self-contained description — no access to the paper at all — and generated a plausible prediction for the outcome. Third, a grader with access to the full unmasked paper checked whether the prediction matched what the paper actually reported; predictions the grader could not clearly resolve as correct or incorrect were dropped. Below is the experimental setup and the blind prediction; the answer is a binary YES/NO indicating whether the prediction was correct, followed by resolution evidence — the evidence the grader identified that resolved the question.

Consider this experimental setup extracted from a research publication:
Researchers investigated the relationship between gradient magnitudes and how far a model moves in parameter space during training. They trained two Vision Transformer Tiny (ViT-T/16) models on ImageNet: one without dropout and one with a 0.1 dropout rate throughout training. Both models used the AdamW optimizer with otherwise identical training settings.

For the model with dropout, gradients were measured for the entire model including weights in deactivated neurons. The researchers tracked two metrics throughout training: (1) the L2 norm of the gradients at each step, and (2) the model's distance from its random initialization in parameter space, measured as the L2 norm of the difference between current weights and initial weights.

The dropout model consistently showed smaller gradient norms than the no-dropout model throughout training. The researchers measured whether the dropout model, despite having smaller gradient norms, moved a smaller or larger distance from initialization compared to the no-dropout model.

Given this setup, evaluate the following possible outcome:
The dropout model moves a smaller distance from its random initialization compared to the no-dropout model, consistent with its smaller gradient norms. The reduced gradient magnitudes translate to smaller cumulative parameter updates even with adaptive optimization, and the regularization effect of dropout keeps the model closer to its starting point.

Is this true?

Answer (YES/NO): NO